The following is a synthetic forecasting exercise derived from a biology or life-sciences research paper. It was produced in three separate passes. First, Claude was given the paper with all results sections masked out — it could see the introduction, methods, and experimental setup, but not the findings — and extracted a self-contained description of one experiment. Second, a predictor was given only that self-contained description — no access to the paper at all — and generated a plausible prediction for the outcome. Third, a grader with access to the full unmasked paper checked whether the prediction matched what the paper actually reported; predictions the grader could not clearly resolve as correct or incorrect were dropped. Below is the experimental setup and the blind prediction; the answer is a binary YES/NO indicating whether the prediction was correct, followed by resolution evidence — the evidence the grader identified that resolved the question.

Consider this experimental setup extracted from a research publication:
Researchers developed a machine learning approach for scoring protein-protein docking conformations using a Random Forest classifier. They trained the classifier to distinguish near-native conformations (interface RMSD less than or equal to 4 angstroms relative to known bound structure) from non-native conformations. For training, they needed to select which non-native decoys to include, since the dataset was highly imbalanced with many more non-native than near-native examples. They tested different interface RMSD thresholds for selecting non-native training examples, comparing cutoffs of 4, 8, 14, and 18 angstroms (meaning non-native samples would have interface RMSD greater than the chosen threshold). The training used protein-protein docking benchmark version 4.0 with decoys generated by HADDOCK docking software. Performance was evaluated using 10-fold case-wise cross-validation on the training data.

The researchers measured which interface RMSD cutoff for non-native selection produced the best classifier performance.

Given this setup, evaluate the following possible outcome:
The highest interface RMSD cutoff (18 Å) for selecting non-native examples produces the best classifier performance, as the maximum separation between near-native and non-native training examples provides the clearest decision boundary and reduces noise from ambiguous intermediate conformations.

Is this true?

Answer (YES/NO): NO